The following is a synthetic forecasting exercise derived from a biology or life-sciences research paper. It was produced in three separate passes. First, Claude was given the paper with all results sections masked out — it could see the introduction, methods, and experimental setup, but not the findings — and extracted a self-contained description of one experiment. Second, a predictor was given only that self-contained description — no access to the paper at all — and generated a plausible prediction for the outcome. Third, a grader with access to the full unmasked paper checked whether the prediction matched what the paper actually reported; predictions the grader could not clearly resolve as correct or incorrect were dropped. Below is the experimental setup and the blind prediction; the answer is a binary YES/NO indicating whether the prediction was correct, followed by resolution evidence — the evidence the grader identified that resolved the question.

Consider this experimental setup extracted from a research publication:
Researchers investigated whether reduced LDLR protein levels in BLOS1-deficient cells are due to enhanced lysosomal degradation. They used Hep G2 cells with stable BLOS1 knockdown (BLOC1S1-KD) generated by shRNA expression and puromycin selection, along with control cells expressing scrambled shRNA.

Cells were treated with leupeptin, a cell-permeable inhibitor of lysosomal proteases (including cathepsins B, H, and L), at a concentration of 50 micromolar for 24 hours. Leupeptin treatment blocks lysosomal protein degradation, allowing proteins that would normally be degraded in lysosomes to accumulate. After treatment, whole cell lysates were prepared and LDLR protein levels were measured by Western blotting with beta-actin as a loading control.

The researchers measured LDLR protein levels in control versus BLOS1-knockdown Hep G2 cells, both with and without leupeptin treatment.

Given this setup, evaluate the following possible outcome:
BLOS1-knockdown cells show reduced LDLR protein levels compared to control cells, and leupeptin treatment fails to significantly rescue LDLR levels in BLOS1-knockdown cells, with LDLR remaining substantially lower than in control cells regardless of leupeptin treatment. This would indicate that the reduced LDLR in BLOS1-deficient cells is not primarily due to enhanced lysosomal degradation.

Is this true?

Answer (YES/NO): NO